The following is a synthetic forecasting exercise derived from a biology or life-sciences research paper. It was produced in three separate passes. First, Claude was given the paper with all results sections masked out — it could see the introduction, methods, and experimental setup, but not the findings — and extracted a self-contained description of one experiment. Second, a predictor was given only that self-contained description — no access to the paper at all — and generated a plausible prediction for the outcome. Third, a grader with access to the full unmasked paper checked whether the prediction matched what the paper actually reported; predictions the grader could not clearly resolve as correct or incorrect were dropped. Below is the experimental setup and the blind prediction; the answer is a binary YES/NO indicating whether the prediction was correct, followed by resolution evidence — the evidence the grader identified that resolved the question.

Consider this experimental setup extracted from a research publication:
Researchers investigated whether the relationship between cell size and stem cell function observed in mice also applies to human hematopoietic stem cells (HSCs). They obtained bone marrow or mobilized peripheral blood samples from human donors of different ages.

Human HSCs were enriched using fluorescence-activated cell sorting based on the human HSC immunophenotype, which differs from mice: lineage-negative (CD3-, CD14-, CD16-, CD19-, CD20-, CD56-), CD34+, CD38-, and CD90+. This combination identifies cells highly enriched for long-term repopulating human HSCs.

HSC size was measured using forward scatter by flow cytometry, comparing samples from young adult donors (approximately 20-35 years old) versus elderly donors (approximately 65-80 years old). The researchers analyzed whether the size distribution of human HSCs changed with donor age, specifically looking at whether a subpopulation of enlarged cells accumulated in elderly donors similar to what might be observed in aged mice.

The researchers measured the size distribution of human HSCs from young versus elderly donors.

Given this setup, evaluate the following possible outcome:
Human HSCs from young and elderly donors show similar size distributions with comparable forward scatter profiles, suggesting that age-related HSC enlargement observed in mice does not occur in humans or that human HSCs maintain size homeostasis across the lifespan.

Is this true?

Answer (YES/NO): NO